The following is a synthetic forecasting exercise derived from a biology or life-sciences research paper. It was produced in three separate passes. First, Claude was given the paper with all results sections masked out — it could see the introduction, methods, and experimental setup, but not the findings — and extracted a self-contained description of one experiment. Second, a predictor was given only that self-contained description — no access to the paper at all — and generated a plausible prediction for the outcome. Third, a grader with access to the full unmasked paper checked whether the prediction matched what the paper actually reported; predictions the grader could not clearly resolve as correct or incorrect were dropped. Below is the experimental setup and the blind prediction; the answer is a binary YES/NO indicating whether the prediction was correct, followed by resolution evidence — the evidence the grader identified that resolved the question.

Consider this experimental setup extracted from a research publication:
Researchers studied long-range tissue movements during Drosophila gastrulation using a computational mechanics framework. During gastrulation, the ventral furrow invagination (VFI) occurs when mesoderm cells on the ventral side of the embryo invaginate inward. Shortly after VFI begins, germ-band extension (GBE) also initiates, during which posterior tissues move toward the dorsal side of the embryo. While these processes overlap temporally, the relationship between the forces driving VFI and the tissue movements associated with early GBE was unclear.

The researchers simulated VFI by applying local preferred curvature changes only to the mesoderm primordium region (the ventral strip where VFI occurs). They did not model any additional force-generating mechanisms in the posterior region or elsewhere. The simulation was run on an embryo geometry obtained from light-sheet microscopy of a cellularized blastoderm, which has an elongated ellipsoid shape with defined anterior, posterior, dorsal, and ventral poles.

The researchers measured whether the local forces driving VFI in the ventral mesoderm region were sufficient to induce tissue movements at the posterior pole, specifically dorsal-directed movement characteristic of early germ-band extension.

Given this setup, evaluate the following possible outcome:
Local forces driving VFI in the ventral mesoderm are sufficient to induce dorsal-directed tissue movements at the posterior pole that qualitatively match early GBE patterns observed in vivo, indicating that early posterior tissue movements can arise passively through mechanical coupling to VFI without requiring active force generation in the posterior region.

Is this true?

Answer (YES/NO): YES